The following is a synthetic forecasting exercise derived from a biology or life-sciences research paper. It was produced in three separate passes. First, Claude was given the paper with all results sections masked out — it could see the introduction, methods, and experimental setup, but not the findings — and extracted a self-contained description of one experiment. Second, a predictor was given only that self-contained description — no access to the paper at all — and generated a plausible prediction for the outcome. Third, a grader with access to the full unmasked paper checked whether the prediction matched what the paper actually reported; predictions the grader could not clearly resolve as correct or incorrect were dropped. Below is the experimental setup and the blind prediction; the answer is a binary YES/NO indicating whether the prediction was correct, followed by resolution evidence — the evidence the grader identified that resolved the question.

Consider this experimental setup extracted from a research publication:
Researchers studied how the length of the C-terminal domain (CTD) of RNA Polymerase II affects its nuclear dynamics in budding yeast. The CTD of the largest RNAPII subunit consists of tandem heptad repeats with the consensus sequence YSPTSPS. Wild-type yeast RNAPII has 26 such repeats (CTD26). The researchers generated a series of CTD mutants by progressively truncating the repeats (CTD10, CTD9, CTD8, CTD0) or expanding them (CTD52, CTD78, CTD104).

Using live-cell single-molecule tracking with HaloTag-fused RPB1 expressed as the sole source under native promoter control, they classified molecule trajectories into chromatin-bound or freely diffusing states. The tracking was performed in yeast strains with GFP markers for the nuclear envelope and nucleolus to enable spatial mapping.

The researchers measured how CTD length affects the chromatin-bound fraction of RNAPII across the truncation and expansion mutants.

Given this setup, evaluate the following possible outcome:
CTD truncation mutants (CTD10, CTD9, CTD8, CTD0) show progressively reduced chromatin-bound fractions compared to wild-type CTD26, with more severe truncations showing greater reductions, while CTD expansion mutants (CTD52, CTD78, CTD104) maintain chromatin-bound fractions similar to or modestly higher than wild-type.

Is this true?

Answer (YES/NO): YES